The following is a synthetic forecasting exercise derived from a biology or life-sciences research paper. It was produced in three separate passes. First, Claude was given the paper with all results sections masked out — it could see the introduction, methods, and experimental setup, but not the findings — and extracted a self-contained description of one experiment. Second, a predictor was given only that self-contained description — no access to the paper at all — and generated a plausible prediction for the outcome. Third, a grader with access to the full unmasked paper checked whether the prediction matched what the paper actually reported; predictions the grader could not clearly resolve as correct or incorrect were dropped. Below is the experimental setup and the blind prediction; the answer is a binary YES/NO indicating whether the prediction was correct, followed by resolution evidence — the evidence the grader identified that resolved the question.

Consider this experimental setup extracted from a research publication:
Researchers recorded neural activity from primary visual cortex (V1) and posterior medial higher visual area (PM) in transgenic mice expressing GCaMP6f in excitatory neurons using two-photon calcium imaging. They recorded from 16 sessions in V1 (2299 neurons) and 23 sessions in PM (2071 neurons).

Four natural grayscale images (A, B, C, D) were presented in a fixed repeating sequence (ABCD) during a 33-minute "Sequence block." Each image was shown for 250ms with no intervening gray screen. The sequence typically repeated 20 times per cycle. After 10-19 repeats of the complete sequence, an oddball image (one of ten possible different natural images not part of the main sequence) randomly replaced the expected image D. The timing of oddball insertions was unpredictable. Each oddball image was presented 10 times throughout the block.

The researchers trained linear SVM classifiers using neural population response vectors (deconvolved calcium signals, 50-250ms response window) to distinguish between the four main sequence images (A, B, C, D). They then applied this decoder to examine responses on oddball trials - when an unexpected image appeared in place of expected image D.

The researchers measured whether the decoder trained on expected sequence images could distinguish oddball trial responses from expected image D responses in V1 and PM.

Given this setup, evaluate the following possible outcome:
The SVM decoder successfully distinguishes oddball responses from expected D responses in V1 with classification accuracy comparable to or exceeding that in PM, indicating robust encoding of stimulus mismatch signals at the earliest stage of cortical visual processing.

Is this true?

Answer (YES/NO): YES